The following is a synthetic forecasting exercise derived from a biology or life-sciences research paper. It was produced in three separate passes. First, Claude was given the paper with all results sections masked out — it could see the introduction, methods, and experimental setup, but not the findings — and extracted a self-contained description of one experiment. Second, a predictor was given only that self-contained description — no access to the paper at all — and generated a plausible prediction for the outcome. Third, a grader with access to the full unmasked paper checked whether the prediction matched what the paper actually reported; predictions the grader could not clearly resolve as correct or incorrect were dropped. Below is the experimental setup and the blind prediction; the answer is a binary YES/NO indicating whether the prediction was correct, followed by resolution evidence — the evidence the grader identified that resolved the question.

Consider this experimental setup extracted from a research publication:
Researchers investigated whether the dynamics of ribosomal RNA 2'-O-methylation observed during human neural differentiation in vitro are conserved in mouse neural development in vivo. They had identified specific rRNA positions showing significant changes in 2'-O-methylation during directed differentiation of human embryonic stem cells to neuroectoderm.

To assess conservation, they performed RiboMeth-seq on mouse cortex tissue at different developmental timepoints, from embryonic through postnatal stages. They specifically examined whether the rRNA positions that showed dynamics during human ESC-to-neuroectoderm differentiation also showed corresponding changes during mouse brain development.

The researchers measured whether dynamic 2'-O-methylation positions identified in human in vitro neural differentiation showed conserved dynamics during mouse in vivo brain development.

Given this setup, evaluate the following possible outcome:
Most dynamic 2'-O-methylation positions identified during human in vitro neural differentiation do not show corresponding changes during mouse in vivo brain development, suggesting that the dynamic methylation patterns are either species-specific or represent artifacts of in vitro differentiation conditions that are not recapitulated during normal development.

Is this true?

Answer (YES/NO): NO